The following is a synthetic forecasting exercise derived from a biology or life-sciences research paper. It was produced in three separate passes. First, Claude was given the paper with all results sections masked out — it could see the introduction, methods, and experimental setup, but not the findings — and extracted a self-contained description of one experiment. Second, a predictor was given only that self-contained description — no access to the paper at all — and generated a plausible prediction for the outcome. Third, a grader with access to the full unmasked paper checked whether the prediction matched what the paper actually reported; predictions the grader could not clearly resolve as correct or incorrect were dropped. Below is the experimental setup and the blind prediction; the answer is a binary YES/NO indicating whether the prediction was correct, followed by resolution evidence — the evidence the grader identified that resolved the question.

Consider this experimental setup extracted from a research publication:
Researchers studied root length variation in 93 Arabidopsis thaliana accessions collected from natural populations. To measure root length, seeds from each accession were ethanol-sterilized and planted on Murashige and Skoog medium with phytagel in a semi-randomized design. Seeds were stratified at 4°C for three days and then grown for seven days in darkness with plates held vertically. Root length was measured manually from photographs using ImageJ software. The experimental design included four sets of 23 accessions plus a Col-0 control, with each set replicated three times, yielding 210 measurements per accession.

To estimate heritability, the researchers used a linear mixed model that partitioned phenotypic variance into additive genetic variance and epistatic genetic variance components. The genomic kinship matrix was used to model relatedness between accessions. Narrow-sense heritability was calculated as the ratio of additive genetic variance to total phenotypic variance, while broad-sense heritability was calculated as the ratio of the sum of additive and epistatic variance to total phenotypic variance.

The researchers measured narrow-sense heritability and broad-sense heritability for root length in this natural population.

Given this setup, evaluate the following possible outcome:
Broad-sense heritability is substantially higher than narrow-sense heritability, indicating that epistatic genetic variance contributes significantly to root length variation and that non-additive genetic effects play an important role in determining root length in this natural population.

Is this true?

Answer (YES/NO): YES